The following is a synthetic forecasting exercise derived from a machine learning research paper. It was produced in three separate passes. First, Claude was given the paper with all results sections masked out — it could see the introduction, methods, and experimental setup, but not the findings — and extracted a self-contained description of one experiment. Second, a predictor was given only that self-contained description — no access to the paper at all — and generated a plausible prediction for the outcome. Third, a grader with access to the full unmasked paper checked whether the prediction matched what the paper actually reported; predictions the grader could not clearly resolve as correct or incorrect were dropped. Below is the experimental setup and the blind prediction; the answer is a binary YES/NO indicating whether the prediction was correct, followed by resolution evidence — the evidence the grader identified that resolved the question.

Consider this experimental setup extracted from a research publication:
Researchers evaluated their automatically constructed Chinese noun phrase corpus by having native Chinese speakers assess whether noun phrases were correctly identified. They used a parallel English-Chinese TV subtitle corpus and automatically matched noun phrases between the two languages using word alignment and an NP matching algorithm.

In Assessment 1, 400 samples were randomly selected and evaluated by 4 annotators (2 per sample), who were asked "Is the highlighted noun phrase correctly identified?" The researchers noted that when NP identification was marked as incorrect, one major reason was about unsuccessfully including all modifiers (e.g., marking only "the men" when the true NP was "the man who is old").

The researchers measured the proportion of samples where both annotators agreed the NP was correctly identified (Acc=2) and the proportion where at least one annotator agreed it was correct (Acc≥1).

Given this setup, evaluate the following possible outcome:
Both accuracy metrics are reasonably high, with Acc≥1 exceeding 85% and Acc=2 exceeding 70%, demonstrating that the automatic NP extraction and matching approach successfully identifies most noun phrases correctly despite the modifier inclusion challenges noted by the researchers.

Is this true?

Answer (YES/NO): YES